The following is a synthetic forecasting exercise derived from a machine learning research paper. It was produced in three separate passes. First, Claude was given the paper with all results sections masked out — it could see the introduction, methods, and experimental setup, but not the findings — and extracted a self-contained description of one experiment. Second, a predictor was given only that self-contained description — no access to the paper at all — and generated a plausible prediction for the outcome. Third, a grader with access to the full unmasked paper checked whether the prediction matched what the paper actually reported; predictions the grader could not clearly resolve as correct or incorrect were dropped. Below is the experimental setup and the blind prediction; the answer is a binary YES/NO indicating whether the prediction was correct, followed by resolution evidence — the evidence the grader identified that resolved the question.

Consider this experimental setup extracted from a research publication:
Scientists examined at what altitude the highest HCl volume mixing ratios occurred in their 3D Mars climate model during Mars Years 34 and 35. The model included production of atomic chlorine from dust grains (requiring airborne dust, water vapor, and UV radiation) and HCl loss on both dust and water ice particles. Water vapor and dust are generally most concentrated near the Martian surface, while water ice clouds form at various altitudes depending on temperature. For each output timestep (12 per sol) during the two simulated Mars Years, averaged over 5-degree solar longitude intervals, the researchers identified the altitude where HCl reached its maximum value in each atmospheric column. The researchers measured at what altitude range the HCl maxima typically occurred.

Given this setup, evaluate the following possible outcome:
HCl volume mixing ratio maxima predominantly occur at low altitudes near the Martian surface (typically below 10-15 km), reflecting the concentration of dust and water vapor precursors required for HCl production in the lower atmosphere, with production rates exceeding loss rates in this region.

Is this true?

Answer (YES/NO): YES